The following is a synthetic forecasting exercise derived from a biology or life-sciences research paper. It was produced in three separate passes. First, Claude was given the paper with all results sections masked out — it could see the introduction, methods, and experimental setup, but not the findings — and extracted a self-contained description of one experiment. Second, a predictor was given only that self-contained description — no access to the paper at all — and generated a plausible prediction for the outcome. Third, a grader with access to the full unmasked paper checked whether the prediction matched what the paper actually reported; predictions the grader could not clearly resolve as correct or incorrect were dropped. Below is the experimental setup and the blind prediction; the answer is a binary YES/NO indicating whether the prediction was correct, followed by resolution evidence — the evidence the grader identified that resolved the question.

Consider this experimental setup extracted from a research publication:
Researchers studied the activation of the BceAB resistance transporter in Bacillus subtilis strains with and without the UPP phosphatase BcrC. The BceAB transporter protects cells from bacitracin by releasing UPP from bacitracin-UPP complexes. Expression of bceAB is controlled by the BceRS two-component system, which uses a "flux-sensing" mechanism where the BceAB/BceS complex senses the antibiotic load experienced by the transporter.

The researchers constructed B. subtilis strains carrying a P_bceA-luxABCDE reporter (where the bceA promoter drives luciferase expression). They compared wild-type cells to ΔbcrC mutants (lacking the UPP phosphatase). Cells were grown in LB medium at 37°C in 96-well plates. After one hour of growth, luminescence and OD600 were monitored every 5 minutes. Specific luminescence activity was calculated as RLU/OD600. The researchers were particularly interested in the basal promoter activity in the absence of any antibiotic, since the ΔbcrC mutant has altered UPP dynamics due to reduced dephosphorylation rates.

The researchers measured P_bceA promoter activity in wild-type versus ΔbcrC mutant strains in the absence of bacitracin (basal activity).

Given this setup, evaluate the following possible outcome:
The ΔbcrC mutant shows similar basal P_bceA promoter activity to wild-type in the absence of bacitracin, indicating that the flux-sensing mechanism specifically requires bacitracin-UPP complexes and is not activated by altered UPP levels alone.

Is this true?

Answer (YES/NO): NO